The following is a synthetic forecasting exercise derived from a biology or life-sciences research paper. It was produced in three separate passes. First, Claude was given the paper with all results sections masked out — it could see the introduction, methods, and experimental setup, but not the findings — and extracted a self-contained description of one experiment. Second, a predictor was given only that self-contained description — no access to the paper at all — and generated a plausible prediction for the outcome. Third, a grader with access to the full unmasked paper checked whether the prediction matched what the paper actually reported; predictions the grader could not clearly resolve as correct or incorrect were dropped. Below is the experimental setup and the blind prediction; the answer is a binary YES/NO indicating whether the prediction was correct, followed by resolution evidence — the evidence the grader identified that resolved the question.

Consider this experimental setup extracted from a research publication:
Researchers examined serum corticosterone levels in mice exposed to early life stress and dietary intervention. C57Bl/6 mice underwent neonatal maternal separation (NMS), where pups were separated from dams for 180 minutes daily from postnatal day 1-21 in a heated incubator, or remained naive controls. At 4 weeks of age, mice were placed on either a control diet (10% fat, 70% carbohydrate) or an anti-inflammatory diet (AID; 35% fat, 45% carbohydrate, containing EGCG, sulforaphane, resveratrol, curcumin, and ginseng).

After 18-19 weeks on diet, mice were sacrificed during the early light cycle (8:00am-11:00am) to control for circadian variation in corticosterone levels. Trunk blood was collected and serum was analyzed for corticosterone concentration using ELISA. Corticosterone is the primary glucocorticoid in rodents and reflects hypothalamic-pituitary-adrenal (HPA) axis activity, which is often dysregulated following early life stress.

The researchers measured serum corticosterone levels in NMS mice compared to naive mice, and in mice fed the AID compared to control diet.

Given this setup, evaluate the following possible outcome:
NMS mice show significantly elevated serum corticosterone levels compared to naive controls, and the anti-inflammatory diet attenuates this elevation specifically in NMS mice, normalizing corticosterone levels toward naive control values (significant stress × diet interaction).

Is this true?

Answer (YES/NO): NO